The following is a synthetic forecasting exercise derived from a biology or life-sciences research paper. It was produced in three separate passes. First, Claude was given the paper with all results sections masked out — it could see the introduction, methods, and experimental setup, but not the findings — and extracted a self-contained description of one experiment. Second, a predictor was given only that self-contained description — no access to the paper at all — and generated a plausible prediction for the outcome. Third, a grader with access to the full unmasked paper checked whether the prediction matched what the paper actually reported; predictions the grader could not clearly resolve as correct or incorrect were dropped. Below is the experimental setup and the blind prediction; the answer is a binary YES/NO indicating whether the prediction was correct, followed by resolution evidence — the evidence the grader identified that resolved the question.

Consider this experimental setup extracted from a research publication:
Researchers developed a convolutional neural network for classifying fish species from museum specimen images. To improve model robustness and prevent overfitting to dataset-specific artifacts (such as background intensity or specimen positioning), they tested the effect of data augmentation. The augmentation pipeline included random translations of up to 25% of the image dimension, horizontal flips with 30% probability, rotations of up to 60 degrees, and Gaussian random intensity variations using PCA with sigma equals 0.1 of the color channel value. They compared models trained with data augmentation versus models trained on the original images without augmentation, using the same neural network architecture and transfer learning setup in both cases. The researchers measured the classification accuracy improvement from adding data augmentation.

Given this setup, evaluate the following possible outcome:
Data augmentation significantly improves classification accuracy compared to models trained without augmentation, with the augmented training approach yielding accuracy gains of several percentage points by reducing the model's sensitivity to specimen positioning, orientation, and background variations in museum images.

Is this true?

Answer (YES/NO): NO